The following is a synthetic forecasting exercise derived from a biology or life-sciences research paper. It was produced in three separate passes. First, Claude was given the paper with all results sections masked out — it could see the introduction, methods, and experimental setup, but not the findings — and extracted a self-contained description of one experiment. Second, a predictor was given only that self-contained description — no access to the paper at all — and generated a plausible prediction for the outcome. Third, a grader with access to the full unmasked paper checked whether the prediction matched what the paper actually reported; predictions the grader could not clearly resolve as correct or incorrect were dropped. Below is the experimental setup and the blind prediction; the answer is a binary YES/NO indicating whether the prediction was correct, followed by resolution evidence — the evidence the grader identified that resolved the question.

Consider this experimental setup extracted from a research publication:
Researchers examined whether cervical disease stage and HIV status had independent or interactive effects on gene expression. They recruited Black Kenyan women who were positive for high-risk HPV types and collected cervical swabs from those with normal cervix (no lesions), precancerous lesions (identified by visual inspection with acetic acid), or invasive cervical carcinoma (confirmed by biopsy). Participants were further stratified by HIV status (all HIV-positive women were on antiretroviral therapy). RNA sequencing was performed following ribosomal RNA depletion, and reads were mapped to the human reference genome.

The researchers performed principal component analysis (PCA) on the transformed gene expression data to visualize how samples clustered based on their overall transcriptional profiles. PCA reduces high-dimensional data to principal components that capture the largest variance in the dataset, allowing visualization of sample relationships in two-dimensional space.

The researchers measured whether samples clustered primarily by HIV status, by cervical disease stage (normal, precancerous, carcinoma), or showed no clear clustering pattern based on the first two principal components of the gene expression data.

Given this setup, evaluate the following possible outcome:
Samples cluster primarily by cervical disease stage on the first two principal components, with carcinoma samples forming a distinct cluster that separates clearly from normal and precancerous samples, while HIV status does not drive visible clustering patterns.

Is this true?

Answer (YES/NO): NO